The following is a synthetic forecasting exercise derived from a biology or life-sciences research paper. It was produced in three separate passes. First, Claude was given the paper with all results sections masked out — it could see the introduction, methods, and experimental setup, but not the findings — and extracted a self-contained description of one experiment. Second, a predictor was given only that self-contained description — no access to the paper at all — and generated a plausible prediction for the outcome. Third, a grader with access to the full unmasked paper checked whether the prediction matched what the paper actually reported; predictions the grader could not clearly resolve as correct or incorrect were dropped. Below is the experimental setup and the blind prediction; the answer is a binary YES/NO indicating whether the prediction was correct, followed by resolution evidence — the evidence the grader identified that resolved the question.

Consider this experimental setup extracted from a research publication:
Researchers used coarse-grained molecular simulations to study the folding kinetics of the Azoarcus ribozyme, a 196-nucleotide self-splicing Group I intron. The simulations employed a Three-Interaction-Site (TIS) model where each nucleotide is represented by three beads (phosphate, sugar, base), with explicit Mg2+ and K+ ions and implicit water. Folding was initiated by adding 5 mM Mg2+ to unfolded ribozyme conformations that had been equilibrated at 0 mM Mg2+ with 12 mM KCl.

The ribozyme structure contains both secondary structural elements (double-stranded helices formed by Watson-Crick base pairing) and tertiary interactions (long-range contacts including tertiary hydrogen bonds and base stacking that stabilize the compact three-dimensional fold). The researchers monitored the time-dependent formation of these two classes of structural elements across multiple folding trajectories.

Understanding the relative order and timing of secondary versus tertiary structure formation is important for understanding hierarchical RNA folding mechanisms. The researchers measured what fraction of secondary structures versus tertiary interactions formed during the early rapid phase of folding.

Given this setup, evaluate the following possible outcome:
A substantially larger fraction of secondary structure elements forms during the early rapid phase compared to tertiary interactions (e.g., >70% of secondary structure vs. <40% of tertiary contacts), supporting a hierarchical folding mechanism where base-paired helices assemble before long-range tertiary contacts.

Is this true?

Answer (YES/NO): YES